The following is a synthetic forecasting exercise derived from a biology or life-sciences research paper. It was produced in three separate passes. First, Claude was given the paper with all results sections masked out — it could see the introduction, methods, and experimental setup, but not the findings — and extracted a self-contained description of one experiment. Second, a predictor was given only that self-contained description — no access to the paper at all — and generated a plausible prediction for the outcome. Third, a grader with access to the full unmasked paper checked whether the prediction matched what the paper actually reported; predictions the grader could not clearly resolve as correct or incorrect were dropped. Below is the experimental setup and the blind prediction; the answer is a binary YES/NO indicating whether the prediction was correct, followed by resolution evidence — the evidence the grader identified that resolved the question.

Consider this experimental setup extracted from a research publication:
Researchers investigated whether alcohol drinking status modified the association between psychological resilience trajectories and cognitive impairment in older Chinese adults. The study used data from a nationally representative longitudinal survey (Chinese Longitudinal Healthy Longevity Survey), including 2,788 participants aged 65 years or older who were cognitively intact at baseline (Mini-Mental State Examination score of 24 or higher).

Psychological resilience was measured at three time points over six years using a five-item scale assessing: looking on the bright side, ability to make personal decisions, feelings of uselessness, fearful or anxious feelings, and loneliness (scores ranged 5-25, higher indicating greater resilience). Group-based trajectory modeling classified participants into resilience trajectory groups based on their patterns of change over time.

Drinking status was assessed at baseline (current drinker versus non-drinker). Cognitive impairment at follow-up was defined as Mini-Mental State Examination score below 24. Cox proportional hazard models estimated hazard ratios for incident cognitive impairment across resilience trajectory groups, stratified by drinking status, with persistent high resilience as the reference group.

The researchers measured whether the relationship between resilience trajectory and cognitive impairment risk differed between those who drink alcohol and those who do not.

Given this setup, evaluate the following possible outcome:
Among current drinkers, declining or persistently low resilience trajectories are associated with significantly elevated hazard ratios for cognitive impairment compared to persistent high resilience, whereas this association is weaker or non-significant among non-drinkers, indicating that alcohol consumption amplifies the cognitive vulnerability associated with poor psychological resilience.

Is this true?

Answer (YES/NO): NO